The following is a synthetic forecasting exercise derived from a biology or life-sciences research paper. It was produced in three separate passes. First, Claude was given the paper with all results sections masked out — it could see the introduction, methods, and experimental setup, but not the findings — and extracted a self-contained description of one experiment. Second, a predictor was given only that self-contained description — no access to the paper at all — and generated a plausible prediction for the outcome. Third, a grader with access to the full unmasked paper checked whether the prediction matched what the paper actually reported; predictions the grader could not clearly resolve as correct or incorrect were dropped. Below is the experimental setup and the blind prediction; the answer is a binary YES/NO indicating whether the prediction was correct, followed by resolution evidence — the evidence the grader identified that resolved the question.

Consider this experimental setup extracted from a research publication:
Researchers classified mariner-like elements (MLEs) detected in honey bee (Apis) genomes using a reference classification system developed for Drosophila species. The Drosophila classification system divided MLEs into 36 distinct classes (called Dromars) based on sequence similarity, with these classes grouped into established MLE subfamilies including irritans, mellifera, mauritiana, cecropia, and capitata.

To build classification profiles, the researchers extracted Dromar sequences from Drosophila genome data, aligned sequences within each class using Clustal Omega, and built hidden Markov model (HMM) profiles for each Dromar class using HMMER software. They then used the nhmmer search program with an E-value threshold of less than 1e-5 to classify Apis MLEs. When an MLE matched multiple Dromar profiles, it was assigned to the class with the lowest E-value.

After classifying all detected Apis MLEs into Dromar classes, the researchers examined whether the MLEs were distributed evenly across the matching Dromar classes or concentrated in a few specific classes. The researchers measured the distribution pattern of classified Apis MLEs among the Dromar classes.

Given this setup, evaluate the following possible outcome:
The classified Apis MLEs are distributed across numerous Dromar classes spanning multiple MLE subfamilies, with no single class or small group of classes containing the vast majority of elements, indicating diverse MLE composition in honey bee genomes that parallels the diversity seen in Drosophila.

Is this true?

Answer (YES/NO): NO